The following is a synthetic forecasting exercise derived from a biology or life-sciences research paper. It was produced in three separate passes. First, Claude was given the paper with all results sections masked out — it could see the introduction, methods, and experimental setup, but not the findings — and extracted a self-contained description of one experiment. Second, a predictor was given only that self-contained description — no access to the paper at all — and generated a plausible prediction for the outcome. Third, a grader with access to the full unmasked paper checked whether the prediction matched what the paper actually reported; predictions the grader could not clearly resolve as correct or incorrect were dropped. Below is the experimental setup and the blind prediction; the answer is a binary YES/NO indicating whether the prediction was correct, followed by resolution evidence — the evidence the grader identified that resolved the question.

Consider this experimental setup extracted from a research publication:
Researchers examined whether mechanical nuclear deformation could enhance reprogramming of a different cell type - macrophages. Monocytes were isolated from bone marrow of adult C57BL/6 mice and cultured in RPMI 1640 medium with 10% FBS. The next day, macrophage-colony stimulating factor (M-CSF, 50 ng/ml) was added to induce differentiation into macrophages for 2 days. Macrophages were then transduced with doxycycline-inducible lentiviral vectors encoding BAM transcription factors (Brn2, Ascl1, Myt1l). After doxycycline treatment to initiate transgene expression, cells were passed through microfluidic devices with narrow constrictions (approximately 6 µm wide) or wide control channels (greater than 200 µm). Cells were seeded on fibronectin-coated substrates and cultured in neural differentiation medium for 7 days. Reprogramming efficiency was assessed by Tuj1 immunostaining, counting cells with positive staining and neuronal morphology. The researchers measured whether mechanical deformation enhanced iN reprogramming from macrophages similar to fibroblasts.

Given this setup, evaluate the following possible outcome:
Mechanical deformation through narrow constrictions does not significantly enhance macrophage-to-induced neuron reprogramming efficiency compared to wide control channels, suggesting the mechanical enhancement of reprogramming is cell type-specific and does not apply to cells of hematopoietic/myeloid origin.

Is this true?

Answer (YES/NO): NO